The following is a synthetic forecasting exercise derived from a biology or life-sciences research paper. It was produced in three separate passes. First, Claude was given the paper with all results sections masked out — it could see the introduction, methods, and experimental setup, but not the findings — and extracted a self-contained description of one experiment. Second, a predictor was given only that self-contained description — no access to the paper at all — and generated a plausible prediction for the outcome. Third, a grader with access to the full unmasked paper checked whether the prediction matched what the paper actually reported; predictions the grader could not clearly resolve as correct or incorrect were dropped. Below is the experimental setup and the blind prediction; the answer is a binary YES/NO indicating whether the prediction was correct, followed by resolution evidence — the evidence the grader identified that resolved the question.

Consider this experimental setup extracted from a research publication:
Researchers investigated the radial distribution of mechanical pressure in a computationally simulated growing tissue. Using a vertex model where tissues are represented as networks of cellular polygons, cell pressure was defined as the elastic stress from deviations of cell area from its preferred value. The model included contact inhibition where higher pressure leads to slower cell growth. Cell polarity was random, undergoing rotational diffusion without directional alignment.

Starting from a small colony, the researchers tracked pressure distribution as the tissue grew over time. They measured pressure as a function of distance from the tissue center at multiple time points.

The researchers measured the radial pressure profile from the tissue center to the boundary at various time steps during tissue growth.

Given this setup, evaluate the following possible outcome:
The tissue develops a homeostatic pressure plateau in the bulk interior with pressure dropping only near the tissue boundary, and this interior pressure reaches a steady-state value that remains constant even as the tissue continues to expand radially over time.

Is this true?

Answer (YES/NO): NO